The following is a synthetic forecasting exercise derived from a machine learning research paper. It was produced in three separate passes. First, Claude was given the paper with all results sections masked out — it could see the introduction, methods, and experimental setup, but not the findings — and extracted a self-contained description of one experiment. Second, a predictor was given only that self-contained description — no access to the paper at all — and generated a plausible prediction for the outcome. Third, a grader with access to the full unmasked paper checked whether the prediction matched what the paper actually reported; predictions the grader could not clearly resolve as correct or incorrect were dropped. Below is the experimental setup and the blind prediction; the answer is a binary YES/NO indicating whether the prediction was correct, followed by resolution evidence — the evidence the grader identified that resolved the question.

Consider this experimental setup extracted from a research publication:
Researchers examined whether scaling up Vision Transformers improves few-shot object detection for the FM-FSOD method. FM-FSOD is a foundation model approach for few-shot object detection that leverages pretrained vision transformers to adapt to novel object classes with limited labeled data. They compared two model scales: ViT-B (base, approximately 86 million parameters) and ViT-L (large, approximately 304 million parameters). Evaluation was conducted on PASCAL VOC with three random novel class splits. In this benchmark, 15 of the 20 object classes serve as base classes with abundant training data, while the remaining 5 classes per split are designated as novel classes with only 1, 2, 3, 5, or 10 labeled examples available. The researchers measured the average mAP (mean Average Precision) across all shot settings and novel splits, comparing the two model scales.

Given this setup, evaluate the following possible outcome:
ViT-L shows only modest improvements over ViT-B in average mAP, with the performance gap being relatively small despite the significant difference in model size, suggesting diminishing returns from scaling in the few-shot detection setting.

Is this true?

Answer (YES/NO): YES